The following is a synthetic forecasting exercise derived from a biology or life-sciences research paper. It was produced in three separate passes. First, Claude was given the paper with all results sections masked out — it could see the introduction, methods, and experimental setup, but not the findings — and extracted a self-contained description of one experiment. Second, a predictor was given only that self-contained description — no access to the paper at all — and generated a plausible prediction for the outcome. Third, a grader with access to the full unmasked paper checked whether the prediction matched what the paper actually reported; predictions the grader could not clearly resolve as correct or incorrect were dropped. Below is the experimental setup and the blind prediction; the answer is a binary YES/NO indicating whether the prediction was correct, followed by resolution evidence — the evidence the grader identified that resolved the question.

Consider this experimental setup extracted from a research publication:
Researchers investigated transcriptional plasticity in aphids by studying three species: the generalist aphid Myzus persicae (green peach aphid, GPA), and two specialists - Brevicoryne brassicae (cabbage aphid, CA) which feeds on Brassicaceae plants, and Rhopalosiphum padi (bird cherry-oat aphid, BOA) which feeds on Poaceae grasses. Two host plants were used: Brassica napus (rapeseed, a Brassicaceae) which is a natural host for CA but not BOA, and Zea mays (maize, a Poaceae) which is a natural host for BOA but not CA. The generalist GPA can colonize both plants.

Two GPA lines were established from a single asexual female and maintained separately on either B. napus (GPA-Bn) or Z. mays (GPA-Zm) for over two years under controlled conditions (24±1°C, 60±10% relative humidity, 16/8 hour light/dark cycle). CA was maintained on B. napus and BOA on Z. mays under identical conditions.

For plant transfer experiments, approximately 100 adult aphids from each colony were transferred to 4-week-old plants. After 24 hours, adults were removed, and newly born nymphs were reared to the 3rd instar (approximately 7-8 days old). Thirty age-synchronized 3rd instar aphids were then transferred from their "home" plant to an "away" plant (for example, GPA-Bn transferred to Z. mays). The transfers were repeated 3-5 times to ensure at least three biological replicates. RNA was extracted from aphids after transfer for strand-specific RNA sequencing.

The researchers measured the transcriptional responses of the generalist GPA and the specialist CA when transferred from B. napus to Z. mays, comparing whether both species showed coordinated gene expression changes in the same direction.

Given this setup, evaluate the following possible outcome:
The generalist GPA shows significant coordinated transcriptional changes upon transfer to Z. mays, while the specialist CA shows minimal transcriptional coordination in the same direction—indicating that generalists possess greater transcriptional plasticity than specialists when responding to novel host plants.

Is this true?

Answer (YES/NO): NO